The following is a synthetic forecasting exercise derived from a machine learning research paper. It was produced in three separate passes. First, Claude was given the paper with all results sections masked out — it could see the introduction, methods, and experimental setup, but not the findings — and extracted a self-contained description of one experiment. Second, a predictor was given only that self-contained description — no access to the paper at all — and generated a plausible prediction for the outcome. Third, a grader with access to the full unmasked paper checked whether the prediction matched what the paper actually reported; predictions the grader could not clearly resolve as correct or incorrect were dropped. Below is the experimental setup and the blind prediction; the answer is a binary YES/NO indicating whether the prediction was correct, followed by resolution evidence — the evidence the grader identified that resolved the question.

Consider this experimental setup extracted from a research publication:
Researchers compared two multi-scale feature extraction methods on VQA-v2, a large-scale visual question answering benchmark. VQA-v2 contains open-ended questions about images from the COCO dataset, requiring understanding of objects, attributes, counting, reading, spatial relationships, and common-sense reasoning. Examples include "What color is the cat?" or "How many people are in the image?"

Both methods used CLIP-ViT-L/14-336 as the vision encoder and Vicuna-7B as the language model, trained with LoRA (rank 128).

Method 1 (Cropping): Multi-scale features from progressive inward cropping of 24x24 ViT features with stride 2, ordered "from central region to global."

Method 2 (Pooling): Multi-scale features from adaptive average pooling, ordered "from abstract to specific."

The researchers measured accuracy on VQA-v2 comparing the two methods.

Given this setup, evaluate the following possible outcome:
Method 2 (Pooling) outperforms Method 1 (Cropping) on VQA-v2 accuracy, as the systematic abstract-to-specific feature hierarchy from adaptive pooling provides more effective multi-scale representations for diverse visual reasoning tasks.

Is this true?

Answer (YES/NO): NO